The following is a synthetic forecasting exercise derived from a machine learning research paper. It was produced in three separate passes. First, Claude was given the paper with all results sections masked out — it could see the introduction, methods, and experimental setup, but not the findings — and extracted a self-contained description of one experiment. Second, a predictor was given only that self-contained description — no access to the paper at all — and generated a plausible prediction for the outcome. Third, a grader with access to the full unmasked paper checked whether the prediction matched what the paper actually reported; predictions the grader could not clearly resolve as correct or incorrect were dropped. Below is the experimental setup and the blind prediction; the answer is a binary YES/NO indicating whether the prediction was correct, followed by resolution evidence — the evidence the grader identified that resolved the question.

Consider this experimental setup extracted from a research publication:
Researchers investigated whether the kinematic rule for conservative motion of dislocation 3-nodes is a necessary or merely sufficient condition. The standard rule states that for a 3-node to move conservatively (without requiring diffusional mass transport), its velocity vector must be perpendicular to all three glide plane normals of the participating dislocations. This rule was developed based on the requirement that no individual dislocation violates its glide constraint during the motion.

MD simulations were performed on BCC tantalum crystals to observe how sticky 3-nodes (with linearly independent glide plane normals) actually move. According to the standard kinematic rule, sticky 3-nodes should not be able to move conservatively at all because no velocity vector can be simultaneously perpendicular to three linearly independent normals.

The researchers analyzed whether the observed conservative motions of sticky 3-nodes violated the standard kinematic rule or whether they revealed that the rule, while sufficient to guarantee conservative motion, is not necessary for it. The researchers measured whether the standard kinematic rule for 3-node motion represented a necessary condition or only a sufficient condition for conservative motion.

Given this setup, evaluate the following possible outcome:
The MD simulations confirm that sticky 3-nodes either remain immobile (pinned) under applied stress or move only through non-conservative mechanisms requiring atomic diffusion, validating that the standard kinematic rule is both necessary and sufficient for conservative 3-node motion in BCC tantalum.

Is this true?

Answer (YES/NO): NO